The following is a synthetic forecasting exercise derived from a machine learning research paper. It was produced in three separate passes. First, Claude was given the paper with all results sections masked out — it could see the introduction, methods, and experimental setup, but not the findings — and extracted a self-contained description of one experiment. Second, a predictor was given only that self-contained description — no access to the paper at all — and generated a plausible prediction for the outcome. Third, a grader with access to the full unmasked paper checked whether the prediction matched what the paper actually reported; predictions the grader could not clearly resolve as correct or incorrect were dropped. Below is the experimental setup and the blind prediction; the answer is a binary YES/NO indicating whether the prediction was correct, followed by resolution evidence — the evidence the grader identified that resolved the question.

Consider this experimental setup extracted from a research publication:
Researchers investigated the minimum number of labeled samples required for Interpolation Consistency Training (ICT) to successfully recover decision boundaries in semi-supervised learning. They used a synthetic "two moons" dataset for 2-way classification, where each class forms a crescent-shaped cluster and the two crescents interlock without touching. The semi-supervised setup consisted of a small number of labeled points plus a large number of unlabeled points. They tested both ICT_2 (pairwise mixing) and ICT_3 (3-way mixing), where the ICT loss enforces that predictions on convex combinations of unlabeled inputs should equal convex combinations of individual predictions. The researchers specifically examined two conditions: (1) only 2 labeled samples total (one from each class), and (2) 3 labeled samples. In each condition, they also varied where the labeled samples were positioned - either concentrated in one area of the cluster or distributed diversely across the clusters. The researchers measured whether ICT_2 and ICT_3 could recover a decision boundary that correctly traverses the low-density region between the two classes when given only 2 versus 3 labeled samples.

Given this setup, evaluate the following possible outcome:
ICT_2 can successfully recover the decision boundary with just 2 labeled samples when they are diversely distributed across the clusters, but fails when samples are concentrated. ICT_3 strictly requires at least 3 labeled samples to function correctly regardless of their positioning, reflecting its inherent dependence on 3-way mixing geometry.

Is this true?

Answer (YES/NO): NO